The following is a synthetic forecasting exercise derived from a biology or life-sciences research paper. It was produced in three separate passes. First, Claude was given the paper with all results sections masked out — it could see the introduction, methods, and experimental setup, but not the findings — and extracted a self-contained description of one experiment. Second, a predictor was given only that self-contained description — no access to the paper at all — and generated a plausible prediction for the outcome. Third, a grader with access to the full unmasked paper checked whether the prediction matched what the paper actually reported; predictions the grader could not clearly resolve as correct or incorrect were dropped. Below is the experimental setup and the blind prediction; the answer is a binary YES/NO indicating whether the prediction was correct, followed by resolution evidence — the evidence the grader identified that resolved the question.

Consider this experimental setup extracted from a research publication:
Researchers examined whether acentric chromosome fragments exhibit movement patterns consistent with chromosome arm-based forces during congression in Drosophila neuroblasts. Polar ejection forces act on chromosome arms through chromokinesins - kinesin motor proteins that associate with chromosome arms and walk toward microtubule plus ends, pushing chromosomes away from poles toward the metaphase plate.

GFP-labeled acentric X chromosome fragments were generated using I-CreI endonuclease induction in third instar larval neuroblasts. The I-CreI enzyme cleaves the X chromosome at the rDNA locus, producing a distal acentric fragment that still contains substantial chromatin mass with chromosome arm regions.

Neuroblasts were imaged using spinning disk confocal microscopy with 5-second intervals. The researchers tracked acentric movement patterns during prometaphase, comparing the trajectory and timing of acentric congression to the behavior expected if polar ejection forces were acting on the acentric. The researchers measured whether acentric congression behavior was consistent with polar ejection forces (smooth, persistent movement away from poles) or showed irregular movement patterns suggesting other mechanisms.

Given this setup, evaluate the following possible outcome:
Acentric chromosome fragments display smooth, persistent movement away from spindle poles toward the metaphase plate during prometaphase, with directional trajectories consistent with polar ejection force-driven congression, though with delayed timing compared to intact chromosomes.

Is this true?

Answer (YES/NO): NO